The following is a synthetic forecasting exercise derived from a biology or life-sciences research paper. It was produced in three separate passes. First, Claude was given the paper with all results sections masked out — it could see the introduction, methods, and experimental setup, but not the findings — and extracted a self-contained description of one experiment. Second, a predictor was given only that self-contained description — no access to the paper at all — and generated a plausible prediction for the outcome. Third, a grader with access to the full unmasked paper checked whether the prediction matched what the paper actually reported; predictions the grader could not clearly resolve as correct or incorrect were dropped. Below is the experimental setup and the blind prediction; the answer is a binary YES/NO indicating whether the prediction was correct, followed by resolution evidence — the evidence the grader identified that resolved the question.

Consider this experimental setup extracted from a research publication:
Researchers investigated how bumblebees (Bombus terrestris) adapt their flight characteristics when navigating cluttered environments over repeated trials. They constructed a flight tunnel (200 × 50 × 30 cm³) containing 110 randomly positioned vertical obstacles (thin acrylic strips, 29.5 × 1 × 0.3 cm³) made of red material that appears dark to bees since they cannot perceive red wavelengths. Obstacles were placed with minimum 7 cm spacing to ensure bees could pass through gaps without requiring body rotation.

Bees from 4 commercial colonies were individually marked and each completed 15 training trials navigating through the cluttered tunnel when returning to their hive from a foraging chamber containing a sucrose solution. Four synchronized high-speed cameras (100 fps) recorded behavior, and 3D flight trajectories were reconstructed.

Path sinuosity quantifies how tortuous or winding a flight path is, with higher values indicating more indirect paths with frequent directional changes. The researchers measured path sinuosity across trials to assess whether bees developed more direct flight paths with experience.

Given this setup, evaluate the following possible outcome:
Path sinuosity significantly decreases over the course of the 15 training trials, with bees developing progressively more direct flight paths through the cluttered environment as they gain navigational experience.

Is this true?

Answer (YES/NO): YES